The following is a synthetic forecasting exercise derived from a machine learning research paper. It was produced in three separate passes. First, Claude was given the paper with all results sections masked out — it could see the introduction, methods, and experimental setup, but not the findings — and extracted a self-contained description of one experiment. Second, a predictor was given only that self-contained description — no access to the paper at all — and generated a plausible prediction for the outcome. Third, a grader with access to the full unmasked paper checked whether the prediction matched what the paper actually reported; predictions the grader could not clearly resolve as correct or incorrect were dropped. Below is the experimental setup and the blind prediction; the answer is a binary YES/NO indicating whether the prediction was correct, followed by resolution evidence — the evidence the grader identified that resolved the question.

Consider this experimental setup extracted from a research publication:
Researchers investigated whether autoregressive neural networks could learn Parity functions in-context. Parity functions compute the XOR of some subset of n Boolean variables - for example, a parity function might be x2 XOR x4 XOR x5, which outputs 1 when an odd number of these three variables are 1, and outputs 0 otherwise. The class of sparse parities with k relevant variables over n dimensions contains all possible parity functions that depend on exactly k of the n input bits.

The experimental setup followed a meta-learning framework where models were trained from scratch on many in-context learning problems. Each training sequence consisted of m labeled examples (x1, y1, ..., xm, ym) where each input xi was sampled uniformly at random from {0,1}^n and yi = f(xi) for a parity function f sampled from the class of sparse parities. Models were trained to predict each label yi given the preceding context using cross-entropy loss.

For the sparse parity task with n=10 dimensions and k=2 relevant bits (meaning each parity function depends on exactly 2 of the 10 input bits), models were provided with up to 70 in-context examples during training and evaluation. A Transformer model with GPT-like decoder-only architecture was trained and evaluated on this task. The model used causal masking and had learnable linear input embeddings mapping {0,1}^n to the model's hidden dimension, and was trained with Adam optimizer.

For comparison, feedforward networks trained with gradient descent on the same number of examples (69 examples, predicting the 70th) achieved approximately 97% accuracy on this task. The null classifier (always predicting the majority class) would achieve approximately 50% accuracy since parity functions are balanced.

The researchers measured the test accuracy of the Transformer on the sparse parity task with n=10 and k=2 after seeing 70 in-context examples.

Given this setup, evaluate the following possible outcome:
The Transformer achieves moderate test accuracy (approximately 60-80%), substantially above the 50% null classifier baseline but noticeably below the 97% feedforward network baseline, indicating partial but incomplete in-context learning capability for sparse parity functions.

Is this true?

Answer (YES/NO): NO